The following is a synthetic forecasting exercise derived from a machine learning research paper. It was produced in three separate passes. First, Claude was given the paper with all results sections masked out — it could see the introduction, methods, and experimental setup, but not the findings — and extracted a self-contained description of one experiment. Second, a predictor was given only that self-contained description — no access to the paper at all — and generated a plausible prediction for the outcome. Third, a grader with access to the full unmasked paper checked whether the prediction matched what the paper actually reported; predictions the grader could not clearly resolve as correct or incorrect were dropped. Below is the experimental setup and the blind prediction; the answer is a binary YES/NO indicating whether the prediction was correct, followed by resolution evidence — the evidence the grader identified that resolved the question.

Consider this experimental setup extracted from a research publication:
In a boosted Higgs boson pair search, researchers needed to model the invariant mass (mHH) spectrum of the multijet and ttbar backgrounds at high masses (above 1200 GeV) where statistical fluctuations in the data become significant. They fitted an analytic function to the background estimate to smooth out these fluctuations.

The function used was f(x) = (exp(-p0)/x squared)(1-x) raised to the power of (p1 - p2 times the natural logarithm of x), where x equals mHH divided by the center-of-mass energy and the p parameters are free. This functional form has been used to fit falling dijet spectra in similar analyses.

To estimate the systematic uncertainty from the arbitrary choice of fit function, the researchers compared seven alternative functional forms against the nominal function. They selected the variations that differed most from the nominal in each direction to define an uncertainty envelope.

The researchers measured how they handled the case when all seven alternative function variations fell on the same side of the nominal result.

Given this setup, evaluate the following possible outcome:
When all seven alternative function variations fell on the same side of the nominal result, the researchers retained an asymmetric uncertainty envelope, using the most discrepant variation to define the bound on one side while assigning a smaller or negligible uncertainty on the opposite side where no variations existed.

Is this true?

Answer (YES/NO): NO